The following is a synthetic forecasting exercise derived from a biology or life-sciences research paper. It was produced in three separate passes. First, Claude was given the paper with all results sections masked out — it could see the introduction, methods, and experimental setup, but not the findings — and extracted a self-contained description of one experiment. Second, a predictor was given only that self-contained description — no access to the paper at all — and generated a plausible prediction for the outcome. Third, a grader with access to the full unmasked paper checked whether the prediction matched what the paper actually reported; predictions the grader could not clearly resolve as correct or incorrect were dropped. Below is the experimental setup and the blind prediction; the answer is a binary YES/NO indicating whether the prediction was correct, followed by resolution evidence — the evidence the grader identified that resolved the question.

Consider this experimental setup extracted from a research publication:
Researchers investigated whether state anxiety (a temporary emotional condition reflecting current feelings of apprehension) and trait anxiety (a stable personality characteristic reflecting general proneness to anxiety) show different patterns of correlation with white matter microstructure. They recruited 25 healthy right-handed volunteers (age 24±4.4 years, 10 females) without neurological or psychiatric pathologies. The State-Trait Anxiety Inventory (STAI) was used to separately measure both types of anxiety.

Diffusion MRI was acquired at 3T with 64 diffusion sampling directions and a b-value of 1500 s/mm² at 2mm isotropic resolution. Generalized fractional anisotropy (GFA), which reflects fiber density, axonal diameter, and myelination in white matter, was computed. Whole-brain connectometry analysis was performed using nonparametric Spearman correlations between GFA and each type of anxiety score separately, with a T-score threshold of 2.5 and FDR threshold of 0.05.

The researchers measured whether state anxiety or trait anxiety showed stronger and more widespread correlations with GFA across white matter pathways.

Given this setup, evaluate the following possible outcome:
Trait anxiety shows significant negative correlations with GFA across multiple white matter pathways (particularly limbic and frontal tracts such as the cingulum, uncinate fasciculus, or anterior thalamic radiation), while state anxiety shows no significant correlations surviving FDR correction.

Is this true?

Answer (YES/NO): NO